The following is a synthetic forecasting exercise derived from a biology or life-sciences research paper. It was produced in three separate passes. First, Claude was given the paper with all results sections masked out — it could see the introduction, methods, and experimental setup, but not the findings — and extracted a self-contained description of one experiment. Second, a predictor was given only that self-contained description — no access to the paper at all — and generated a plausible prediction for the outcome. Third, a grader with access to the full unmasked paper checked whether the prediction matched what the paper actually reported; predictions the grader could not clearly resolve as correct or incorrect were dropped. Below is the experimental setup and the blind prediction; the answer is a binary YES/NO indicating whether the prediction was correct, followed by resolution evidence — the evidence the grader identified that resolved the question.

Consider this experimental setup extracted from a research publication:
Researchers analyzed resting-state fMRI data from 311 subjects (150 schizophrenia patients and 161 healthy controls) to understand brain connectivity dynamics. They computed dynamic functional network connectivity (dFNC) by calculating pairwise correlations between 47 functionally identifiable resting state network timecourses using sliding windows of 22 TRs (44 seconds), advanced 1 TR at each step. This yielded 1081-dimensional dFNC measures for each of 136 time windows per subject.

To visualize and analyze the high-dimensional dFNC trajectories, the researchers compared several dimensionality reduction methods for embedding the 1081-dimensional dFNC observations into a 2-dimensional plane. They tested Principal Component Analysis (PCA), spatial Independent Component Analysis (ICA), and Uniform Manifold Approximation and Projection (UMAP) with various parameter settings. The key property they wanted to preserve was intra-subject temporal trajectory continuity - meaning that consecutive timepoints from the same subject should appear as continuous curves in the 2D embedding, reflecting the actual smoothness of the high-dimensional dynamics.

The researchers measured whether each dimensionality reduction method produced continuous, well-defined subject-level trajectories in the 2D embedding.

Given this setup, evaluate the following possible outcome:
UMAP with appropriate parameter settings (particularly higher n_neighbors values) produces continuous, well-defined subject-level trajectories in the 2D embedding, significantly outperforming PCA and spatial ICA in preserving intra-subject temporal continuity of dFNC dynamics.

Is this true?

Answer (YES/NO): NO